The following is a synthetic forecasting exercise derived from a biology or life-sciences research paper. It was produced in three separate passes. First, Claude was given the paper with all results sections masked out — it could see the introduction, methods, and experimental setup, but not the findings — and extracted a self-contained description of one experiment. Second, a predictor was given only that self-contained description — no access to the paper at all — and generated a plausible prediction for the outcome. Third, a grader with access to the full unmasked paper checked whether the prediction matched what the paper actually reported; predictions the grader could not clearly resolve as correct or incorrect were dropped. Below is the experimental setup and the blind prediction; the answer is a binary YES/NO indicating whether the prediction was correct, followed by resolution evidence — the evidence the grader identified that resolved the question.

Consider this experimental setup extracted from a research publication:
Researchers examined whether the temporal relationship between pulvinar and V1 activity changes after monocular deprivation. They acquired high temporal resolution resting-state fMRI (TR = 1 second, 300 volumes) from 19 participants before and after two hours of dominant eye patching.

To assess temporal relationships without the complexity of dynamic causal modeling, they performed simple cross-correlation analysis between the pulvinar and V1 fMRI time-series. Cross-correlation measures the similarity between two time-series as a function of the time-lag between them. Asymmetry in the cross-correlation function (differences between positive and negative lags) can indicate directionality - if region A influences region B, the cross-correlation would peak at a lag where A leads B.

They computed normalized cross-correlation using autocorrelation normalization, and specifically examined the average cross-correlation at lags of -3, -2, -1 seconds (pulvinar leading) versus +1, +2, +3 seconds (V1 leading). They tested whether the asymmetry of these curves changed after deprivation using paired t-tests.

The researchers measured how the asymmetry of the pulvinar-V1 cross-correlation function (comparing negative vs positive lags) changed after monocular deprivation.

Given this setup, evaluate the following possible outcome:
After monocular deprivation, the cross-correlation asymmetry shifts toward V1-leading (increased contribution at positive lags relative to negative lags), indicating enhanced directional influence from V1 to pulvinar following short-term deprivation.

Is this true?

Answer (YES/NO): NO